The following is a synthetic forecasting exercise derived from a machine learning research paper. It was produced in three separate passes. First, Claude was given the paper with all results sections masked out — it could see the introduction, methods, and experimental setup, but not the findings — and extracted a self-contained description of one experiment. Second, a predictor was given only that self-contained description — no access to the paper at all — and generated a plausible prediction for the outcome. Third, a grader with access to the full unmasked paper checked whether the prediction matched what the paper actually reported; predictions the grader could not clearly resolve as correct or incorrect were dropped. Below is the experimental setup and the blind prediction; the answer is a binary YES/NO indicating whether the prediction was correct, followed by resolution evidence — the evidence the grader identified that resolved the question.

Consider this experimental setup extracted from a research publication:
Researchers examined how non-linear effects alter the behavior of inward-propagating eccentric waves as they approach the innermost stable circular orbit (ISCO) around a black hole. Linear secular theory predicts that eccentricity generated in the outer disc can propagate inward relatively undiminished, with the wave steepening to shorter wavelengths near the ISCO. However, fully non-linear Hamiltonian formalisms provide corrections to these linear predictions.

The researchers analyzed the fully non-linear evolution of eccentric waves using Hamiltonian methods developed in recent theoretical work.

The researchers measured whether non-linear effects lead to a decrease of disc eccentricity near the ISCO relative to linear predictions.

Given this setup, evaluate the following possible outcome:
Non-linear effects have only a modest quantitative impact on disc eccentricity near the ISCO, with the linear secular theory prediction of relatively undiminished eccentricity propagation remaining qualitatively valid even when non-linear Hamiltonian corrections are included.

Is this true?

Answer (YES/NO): NO